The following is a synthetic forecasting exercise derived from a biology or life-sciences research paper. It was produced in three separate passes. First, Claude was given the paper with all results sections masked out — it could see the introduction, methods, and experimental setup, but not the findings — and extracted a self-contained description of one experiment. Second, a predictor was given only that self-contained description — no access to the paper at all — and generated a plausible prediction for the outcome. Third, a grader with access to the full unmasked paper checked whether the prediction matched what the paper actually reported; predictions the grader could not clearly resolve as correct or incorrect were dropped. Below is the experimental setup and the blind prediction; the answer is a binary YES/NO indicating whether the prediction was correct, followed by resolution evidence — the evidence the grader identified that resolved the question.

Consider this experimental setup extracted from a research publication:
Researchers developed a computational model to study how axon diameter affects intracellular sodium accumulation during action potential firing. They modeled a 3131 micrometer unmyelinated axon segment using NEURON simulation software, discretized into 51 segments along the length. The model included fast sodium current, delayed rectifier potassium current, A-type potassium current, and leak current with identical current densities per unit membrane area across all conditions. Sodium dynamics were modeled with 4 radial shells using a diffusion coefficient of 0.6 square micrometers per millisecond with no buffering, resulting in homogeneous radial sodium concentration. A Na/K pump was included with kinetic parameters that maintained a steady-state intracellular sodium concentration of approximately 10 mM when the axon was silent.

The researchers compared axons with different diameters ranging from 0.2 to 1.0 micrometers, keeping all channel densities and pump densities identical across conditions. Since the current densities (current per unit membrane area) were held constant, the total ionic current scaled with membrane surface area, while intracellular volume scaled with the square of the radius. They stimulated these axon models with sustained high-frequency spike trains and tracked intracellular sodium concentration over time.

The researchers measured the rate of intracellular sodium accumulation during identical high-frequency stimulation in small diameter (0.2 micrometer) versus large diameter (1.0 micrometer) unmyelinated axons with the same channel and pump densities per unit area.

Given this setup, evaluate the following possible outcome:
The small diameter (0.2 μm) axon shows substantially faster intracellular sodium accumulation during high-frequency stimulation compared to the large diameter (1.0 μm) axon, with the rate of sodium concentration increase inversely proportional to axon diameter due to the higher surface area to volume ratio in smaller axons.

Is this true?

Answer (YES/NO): YES